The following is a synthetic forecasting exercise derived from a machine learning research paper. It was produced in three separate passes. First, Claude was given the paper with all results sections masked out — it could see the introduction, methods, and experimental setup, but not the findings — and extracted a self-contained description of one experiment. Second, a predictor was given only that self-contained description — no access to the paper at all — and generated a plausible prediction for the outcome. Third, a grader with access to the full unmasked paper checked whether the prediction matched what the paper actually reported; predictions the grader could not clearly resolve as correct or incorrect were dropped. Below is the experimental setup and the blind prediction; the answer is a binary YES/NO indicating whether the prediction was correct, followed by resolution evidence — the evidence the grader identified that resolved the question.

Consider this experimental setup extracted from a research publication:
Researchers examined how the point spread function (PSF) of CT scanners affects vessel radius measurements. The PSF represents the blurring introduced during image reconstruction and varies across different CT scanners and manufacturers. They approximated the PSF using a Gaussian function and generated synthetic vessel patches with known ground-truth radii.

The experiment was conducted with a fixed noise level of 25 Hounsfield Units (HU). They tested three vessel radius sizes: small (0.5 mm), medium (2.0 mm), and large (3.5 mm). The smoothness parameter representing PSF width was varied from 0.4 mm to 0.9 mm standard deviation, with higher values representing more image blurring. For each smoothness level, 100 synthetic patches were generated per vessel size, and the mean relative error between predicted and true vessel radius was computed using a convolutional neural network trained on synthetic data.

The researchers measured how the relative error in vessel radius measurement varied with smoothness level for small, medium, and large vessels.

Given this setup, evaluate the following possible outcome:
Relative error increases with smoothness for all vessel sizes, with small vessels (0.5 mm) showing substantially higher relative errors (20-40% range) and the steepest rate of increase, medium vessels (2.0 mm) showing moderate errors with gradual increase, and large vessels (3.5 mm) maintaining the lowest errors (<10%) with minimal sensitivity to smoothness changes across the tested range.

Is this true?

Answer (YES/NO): NO